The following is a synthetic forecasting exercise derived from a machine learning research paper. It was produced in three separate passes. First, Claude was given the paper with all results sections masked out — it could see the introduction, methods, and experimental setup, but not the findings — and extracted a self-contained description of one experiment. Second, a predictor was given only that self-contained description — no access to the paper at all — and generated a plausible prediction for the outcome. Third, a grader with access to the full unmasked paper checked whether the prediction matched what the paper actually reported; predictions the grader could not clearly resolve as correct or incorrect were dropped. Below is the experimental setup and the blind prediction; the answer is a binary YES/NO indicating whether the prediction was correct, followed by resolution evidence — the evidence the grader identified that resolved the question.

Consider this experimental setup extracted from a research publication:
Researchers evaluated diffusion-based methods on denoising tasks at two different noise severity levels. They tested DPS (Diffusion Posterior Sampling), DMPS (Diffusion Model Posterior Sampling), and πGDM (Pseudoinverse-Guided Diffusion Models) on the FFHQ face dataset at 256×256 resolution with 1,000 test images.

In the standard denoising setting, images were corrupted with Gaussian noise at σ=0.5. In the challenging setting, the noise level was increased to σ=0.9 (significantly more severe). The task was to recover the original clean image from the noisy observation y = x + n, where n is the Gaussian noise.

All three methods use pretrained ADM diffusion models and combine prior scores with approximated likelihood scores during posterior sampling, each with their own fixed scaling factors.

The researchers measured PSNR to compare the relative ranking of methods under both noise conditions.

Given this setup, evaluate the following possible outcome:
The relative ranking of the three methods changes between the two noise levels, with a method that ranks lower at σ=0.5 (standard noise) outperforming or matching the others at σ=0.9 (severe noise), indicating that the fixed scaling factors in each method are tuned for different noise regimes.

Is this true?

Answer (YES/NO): NO